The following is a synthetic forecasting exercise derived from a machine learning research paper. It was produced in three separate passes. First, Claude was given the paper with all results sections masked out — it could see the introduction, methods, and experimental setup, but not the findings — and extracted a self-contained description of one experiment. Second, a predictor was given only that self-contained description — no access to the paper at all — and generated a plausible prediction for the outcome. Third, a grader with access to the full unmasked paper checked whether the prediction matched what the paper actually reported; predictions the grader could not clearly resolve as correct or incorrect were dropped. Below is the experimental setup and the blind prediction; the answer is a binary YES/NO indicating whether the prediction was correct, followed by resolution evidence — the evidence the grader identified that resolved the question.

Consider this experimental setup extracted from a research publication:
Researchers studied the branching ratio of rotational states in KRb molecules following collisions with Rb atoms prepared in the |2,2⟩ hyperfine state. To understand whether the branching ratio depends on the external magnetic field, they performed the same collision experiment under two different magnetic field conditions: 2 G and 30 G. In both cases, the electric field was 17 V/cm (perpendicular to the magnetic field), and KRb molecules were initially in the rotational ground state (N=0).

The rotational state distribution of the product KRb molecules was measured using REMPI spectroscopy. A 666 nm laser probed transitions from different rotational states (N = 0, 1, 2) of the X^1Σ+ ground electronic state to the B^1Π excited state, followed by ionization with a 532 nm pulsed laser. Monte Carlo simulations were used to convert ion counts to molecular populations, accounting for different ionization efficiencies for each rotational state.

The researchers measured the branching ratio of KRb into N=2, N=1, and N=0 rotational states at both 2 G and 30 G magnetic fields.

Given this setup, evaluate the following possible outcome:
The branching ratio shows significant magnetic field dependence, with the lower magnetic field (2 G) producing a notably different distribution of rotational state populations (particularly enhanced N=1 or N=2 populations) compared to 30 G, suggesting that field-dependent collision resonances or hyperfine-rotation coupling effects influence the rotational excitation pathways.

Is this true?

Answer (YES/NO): NO